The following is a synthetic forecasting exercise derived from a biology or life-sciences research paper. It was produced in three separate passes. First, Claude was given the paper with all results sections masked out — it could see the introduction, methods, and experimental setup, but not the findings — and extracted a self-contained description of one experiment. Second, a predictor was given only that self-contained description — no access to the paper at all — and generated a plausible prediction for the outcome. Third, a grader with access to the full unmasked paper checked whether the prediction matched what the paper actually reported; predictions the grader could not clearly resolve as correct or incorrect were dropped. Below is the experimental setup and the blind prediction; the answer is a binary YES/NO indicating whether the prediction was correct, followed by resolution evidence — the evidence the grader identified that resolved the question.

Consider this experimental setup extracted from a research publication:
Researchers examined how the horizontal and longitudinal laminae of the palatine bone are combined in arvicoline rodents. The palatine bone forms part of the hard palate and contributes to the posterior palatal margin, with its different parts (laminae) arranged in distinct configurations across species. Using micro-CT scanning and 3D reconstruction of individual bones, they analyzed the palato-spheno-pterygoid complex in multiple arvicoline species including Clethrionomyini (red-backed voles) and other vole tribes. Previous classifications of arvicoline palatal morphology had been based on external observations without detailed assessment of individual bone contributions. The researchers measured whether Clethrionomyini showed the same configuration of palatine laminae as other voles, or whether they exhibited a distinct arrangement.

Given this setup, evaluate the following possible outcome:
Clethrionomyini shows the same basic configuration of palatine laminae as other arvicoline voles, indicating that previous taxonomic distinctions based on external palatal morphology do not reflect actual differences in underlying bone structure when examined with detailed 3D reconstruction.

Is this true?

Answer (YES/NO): NO